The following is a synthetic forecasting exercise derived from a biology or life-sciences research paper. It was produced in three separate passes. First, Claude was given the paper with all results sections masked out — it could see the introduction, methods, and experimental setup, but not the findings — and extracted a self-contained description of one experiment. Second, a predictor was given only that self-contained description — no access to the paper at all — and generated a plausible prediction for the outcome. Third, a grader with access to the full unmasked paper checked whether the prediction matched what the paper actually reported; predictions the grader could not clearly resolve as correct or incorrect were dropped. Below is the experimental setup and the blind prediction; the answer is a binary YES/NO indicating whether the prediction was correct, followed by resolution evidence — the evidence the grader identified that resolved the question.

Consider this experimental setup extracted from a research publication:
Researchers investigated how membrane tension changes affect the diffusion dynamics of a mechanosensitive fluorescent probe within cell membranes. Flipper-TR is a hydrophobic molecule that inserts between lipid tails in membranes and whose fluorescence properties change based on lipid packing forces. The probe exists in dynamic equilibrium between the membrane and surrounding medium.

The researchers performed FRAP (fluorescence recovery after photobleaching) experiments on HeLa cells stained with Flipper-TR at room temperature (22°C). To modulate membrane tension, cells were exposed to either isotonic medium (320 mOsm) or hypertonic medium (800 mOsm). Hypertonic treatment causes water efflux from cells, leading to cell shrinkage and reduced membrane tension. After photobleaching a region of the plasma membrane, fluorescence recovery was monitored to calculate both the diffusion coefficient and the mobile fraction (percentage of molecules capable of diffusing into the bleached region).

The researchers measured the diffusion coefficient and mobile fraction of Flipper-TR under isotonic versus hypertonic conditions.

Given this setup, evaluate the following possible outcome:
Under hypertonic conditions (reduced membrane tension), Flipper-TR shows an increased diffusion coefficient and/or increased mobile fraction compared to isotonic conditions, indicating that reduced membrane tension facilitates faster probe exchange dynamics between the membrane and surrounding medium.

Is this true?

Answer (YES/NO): NO